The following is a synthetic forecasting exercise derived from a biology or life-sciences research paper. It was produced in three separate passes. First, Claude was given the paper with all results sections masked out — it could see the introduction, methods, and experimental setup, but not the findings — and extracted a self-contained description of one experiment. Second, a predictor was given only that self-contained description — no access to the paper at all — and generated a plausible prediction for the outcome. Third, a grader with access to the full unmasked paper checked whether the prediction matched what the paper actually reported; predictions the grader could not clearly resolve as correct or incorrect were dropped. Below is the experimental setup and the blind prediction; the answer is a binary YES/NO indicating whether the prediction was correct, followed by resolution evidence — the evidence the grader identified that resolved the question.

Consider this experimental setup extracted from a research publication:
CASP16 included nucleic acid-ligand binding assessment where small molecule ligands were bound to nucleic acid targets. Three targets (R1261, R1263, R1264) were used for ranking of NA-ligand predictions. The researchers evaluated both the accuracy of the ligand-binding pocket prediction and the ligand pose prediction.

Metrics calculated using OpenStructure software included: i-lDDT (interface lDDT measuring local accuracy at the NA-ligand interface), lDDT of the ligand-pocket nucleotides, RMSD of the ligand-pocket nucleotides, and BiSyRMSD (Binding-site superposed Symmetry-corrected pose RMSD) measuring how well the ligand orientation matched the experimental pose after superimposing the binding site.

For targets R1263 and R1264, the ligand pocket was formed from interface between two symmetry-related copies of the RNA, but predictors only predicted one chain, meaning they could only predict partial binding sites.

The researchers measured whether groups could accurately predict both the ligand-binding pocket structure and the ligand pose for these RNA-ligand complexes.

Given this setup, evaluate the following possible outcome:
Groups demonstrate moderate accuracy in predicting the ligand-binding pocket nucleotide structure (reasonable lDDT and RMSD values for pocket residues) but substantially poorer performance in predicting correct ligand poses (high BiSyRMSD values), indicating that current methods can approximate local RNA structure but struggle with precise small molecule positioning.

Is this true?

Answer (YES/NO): NO